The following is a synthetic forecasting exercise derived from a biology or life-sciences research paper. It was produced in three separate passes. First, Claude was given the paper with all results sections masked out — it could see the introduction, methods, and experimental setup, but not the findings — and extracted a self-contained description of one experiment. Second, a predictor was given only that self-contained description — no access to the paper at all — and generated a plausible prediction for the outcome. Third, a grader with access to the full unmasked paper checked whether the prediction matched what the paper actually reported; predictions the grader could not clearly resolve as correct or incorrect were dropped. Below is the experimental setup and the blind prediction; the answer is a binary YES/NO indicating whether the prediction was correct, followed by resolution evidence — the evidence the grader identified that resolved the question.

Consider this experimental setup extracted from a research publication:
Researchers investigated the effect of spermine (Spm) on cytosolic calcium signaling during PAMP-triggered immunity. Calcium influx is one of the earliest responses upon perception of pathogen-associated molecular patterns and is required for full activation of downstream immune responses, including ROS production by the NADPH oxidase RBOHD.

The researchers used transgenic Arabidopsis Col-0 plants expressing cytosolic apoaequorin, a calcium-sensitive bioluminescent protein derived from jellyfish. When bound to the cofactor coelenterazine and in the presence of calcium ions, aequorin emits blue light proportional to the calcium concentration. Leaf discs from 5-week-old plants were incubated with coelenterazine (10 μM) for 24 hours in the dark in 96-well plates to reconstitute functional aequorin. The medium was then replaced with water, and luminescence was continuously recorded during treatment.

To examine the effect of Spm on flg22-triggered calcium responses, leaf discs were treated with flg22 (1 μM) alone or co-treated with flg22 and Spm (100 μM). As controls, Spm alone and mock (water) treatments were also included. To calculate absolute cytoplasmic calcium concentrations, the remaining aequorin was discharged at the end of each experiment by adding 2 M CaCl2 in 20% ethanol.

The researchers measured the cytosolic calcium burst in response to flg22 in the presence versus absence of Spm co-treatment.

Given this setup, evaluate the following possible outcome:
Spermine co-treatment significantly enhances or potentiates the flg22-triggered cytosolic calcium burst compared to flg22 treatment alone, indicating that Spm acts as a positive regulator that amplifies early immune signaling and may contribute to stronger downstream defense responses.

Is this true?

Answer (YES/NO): NO